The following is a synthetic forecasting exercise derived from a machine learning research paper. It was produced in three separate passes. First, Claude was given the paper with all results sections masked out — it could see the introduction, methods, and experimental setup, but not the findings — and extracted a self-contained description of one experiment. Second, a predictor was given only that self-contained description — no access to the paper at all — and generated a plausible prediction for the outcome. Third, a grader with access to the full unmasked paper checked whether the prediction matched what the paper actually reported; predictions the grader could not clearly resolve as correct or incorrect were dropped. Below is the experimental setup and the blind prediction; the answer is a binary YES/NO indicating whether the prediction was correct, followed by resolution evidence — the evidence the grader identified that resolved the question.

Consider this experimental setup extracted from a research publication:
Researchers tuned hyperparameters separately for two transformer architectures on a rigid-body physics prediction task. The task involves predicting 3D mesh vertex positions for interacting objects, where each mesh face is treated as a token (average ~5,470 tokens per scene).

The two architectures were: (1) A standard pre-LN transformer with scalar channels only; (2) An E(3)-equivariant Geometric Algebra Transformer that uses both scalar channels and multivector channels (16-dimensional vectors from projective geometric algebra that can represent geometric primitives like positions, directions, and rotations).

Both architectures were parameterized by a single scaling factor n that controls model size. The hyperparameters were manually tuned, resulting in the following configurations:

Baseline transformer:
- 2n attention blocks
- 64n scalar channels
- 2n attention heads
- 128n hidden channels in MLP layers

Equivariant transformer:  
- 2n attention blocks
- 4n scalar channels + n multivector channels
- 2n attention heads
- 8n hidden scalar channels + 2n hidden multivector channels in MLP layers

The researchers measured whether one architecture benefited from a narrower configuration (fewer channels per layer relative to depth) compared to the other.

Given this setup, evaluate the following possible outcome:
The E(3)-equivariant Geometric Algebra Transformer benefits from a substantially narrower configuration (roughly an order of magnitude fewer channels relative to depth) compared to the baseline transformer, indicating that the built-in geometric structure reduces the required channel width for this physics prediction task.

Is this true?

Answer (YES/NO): YES